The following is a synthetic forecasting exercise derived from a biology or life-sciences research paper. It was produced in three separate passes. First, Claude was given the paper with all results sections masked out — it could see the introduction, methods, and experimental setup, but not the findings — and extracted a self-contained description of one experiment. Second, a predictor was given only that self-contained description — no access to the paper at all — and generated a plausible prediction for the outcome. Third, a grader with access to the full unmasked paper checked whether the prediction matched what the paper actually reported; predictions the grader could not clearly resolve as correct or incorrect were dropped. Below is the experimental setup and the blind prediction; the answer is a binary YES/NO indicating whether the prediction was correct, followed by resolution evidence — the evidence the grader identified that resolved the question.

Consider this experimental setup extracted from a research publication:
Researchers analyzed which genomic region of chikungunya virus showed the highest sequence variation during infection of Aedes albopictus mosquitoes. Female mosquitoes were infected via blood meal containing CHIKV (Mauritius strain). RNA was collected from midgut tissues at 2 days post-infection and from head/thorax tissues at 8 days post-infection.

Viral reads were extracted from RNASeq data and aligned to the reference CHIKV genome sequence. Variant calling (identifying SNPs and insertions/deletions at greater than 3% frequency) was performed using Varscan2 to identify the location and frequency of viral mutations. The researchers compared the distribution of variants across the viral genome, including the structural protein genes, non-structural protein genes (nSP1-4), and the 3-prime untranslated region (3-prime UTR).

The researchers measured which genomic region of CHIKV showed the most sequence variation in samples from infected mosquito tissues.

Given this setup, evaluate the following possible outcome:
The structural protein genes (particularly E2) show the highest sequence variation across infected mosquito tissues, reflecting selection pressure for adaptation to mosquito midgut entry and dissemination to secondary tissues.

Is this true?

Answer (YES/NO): NO